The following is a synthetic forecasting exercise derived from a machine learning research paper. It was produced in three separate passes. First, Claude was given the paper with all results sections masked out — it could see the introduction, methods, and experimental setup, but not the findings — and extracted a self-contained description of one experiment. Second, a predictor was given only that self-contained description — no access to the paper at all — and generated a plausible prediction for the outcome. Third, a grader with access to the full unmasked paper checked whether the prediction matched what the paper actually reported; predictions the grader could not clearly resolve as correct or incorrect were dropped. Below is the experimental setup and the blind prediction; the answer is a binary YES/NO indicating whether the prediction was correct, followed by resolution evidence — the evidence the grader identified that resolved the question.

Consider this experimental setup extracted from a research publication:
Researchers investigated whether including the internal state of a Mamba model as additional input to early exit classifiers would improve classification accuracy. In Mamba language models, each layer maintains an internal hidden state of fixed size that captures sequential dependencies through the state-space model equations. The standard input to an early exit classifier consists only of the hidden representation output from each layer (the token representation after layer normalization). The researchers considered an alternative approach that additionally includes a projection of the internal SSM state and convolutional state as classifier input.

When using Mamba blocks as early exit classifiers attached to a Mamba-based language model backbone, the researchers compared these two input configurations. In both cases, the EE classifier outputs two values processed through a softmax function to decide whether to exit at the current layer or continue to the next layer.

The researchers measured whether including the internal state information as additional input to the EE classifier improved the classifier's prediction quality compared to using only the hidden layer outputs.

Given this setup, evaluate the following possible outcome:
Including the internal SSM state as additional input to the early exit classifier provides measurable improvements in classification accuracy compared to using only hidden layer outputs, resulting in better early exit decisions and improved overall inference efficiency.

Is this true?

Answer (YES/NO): NO